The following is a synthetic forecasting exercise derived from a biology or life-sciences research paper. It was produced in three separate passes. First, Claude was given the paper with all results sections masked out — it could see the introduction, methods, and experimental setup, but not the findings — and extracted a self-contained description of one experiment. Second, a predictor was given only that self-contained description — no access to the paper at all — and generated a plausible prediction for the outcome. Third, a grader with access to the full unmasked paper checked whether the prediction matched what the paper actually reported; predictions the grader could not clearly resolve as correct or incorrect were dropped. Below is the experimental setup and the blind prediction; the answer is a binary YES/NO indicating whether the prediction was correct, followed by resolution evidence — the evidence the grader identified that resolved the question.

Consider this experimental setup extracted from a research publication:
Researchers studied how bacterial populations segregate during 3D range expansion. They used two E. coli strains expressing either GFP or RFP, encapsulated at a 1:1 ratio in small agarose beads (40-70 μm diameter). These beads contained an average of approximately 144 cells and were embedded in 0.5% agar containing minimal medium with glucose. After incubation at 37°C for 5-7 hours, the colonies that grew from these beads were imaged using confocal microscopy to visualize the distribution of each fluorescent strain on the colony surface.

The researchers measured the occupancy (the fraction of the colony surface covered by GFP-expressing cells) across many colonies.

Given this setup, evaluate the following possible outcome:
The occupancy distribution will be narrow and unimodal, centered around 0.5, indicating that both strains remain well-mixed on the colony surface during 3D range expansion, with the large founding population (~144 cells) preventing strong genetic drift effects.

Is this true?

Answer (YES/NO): NO